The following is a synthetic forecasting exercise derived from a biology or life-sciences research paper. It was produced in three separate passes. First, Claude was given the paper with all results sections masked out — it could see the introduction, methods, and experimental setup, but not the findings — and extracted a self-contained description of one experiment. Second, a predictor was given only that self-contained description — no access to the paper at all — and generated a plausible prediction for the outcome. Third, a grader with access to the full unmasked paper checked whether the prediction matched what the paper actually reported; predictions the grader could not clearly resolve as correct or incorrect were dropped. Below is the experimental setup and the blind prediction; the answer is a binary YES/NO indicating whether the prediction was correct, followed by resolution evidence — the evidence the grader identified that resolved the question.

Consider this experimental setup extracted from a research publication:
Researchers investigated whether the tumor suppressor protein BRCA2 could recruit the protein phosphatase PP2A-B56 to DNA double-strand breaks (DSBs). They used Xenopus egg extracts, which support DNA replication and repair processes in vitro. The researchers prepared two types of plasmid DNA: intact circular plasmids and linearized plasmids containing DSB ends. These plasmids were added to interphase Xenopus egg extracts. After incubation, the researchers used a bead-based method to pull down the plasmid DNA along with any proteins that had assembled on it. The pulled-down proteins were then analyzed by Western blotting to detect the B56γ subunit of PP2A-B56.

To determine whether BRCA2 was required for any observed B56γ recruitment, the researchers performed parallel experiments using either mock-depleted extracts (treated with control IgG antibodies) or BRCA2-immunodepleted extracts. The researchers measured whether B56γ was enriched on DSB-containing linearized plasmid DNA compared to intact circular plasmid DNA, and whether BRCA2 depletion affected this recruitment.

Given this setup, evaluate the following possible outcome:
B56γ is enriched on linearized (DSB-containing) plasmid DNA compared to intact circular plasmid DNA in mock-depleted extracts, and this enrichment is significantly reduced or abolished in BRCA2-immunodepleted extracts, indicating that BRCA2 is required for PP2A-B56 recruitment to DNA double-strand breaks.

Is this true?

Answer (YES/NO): YES